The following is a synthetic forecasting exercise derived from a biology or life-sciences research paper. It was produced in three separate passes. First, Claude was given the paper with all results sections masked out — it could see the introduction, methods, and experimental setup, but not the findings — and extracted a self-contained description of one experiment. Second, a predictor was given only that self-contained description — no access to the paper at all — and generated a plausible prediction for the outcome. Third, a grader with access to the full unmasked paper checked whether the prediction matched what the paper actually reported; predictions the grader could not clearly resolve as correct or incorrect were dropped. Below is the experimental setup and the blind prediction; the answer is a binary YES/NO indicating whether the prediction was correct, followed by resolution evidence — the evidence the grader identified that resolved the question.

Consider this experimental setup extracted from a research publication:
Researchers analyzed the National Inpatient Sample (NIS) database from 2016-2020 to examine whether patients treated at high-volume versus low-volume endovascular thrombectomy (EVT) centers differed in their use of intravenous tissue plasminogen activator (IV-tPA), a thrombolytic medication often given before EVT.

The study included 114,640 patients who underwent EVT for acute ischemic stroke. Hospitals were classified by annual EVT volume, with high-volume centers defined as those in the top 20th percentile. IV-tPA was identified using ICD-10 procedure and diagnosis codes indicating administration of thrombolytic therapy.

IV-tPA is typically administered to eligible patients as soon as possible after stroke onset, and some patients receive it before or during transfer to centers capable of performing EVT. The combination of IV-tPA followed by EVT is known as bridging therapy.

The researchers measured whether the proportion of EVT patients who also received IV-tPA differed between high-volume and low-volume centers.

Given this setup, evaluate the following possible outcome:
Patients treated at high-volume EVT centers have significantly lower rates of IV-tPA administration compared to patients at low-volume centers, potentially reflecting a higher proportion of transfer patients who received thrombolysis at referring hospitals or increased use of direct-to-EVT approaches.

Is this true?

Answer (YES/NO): YES